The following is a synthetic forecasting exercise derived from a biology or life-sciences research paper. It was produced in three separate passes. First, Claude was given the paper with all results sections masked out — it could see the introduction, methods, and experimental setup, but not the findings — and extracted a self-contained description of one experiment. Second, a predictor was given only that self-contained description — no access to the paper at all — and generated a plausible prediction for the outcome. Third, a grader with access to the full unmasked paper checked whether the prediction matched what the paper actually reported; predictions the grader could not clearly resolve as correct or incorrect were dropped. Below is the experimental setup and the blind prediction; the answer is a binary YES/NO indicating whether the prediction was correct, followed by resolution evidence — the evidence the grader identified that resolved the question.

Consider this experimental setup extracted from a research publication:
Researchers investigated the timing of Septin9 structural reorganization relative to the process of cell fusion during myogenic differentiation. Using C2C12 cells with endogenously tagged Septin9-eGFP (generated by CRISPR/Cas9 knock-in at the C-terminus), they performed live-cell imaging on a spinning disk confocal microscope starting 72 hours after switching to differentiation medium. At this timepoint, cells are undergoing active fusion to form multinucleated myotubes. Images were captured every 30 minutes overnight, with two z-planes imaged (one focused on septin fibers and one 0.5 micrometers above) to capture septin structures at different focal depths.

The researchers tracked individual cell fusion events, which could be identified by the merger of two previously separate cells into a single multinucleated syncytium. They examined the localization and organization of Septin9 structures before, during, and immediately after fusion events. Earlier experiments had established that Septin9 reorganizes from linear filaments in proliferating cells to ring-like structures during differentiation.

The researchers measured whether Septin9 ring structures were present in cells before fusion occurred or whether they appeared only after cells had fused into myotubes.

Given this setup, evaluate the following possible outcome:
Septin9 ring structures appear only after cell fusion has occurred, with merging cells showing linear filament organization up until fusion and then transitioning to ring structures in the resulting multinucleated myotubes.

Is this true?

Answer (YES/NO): NO